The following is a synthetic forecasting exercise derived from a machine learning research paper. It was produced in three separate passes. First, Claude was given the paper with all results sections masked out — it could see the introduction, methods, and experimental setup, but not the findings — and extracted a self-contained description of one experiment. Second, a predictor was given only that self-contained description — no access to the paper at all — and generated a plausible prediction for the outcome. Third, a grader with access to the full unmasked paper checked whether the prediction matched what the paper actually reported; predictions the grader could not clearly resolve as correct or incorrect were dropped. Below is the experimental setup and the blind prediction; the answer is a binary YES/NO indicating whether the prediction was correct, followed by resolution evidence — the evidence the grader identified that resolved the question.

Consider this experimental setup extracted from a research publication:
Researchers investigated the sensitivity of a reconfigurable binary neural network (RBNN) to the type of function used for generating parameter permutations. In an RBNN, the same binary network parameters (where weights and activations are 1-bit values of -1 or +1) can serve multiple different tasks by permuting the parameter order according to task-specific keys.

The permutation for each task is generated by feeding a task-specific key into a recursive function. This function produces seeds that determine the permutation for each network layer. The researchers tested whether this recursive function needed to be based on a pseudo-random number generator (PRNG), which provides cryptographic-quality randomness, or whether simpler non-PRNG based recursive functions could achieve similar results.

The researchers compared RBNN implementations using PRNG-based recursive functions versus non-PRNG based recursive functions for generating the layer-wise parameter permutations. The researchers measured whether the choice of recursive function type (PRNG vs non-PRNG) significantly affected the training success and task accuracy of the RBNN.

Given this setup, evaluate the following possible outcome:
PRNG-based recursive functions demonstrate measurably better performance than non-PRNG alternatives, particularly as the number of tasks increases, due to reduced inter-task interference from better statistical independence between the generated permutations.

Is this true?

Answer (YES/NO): NO